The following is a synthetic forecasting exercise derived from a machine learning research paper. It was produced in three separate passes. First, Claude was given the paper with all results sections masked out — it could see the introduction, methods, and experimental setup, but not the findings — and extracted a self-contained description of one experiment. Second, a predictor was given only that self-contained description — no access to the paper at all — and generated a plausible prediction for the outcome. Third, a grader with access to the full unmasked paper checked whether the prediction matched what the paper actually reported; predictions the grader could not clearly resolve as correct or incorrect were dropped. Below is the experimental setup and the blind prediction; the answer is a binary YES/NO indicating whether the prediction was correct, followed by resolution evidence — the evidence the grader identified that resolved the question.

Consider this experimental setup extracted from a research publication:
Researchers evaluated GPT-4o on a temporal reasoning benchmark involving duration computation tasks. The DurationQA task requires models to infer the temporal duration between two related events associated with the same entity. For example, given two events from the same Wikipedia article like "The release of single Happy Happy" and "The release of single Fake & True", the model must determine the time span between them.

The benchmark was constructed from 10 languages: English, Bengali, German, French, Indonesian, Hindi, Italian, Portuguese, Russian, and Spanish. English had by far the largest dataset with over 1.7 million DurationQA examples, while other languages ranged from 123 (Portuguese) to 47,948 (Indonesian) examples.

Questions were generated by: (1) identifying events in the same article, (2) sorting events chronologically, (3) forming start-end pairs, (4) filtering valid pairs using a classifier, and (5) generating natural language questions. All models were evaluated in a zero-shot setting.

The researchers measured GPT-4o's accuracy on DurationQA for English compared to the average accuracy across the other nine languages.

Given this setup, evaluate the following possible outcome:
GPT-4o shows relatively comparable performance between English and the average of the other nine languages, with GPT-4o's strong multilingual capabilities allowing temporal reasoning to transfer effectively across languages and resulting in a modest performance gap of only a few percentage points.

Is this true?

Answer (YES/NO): NO